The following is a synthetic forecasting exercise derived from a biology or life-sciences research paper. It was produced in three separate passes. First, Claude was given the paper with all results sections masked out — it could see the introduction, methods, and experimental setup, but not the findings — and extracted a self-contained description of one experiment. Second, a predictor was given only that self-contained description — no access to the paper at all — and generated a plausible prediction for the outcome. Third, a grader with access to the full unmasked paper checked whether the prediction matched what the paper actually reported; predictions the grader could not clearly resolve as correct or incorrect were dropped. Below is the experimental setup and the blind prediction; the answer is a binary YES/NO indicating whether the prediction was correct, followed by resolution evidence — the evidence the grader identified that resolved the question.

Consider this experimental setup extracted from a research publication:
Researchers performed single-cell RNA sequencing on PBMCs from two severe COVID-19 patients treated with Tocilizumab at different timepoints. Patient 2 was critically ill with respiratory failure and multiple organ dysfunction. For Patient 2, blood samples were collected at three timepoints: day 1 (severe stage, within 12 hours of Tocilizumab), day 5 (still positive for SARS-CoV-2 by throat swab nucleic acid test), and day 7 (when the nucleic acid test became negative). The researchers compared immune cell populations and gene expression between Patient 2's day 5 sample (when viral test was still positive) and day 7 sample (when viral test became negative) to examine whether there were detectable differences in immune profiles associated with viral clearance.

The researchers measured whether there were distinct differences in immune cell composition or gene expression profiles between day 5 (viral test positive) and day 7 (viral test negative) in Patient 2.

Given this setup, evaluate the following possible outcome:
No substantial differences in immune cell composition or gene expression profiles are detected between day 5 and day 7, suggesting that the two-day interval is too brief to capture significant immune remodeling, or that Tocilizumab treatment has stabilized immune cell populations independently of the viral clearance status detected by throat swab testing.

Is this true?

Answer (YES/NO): YES